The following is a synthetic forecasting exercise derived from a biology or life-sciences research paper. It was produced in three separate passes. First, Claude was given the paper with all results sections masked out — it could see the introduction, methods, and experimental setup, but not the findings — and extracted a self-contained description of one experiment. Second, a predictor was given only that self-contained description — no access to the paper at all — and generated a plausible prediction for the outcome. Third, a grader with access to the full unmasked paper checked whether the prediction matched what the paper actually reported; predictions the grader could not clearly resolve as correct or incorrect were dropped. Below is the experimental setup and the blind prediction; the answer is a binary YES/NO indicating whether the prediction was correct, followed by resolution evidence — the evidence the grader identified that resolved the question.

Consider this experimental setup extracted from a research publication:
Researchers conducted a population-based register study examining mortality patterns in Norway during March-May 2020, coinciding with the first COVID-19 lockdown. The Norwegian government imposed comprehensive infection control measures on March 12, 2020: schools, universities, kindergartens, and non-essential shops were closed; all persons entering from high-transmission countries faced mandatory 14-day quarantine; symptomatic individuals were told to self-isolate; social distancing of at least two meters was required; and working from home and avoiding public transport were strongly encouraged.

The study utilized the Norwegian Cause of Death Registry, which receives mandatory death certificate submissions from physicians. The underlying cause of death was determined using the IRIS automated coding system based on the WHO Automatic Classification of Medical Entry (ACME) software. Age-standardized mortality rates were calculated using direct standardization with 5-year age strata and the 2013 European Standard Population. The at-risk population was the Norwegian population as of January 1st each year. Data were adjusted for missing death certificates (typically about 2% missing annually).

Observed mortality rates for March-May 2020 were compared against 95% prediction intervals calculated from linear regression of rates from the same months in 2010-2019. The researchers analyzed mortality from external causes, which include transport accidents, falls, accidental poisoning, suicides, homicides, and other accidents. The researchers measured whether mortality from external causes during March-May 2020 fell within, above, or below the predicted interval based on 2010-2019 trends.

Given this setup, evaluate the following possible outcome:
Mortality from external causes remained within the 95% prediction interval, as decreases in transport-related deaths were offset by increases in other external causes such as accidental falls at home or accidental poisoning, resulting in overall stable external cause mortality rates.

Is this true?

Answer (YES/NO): YES